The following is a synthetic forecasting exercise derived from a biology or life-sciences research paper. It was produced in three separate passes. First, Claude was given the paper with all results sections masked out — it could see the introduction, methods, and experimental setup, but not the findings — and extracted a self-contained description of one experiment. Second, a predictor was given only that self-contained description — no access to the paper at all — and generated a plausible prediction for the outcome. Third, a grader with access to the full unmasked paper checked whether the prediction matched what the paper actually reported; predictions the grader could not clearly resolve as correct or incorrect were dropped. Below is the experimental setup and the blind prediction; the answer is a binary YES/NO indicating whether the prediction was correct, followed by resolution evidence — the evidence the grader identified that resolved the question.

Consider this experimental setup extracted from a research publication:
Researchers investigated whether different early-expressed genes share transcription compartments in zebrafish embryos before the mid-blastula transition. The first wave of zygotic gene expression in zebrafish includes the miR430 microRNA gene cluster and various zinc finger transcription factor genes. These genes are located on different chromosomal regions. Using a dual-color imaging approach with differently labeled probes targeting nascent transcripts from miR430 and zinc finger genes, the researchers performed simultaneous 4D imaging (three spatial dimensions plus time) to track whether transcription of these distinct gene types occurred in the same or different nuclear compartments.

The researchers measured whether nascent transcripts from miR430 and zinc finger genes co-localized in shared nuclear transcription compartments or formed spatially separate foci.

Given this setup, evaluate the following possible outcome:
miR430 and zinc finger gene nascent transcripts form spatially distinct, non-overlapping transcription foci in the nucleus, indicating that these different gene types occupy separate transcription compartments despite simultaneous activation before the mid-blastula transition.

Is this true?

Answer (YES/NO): NO